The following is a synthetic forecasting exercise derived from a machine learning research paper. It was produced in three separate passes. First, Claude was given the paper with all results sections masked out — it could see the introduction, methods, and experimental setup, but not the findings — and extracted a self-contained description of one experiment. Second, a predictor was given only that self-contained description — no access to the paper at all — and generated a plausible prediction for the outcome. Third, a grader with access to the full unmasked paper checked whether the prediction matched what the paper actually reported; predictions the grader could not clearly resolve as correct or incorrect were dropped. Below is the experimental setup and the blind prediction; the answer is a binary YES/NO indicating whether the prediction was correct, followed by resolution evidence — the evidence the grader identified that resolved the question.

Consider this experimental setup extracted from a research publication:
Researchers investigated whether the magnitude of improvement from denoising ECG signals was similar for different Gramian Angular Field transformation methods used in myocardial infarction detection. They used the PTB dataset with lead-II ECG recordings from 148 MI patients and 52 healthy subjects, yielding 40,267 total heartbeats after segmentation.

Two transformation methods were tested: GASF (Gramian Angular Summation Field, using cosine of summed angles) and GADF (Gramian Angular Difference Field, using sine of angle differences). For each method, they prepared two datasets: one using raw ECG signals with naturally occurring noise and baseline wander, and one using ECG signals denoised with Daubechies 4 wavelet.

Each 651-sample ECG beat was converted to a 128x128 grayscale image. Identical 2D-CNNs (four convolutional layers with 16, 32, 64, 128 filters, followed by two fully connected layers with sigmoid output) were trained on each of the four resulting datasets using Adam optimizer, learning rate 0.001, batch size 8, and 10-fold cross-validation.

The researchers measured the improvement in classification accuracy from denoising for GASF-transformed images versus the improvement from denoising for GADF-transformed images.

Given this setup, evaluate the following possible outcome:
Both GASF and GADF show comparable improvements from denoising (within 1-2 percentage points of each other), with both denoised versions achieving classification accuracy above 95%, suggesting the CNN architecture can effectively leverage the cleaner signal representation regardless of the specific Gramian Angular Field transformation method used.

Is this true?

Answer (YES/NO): YES